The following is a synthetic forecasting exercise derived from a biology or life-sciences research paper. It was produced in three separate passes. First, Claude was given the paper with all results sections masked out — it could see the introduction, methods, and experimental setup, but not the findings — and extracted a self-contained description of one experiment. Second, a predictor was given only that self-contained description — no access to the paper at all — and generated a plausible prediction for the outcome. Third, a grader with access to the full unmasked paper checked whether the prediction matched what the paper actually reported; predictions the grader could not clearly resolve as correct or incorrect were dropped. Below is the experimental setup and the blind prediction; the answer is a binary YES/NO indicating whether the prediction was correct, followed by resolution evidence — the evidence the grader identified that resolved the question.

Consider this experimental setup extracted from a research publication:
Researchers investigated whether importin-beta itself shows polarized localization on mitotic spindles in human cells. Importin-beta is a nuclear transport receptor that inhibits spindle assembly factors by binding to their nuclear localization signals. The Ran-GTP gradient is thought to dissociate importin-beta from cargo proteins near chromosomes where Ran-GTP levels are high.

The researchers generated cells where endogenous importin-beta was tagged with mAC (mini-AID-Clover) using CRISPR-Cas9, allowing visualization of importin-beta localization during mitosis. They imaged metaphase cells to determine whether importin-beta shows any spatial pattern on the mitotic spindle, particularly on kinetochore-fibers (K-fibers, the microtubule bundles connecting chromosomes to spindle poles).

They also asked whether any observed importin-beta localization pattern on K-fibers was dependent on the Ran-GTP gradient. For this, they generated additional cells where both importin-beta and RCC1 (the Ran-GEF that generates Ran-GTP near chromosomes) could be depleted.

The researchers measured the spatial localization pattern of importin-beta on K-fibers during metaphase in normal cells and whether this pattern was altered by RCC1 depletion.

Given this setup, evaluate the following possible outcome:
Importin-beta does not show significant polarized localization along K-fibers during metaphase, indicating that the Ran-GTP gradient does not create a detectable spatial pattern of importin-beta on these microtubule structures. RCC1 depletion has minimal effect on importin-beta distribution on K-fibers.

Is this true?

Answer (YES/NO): NO